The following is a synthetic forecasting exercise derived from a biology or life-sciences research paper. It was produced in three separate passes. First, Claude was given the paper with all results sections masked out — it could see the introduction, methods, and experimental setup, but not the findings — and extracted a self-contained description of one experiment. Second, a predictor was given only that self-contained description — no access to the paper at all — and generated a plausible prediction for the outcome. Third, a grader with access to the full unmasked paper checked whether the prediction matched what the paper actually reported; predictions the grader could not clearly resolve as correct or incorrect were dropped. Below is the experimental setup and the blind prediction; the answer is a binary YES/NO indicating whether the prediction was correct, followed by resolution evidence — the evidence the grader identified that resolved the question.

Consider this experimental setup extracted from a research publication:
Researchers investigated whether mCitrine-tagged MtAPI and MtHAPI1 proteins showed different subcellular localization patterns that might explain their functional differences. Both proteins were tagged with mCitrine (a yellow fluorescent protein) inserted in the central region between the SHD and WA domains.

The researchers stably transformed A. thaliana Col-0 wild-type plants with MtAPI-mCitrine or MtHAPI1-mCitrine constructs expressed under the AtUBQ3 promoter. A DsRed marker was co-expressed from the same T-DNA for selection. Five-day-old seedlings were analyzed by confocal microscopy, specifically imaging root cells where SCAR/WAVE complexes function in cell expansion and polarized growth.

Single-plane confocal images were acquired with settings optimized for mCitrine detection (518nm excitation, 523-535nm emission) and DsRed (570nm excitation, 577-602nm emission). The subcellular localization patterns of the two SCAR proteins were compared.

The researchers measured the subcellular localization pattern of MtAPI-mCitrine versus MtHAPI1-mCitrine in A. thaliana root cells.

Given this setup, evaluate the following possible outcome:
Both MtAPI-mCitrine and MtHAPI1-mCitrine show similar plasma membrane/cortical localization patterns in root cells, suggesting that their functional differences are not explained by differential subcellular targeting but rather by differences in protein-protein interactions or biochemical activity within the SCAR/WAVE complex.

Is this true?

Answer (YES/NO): NO